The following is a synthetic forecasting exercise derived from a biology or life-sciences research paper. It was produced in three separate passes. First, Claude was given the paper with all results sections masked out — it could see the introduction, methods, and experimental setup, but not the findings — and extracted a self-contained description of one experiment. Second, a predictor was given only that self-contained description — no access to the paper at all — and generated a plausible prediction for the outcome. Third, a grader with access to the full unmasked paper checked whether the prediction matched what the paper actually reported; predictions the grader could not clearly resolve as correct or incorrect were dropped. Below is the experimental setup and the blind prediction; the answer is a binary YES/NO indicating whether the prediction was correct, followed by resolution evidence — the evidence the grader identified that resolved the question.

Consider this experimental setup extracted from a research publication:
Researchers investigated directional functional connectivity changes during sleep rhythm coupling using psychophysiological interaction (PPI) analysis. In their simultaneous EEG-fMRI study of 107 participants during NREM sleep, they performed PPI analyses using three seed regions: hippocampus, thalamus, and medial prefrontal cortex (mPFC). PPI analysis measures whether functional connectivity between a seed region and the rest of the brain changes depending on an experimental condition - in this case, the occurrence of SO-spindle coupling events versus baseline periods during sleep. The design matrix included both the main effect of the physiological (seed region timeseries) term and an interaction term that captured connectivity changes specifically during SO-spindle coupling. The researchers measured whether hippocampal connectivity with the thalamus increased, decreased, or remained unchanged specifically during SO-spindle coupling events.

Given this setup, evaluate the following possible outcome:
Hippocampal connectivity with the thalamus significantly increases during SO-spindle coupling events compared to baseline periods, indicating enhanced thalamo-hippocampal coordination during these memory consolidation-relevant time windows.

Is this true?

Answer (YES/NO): YES